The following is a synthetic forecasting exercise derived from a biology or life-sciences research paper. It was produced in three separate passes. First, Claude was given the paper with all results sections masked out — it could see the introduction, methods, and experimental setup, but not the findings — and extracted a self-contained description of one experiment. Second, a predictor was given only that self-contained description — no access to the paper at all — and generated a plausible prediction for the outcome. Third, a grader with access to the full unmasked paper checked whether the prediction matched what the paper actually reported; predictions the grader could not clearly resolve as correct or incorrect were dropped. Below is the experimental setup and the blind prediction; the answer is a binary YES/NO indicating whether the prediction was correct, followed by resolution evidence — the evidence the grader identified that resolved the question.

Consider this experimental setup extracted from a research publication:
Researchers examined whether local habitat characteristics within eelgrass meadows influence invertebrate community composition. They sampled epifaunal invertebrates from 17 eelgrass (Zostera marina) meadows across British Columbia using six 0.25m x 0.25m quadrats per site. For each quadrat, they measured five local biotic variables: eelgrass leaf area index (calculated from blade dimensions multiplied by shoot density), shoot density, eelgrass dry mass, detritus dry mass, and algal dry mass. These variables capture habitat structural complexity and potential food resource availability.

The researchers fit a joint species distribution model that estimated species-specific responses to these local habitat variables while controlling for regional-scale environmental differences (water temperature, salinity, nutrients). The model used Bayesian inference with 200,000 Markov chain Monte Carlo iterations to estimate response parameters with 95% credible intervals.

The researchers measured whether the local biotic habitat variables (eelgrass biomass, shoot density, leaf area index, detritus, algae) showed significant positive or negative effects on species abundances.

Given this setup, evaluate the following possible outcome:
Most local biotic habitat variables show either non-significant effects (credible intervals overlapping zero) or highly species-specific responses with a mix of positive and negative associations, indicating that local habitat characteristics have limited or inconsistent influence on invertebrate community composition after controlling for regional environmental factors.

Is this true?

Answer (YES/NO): YES